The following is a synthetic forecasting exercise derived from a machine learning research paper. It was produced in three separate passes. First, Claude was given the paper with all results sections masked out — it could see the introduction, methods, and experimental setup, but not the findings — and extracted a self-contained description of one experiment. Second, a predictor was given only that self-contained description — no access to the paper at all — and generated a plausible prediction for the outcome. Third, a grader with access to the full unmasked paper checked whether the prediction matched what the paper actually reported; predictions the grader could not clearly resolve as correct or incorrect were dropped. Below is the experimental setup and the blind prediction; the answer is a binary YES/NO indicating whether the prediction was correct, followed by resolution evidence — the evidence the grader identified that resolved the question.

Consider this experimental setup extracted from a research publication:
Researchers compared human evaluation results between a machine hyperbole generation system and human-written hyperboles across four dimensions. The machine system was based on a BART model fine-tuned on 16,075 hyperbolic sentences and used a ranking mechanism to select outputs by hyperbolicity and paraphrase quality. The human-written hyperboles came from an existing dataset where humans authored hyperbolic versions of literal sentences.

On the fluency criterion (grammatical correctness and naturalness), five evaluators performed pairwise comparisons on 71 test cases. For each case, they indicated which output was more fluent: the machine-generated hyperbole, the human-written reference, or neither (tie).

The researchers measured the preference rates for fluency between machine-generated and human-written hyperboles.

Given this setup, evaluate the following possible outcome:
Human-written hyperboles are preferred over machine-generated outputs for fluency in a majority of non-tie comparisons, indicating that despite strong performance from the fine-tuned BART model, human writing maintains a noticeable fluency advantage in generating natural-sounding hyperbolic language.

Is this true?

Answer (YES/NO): NO